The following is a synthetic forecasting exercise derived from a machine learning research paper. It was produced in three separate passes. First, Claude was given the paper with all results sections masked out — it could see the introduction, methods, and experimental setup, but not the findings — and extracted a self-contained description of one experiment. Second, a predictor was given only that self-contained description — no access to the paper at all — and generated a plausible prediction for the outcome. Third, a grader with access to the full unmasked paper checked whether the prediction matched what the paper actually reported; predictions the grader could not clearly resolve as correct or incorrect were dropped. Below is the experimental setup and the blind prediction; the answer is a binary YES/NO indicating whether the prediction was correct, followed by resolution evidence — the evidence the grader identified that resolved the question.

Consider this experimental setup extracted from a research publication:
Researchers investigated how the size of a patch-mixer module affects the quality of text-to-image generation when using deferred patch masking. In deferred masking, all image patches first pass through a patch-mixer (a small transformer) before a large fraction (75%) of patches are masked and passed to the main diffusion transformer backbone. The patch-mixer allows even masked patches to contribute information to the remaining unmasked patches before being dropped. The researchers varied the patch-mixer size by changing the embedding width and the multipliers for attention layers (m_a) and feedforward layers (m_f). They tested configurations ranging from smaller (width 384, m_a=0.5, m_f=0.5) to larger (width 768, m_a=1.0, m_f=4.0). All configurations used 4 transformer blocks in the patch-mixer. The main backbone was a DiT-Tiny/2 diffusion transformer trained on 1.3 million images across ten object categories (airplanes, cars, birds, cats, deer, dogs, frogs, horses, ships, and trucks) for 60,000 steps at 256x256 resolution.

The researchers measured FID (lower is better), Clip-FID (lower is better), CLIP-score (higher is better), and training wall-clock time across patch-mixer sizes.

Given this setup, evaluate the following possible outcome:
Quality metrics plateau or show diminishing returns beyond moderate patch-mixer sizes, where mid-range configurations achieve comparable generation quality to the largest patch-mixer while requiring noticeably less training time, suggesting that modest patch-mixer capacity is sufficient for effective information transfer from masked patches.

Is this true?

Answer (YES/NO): NO